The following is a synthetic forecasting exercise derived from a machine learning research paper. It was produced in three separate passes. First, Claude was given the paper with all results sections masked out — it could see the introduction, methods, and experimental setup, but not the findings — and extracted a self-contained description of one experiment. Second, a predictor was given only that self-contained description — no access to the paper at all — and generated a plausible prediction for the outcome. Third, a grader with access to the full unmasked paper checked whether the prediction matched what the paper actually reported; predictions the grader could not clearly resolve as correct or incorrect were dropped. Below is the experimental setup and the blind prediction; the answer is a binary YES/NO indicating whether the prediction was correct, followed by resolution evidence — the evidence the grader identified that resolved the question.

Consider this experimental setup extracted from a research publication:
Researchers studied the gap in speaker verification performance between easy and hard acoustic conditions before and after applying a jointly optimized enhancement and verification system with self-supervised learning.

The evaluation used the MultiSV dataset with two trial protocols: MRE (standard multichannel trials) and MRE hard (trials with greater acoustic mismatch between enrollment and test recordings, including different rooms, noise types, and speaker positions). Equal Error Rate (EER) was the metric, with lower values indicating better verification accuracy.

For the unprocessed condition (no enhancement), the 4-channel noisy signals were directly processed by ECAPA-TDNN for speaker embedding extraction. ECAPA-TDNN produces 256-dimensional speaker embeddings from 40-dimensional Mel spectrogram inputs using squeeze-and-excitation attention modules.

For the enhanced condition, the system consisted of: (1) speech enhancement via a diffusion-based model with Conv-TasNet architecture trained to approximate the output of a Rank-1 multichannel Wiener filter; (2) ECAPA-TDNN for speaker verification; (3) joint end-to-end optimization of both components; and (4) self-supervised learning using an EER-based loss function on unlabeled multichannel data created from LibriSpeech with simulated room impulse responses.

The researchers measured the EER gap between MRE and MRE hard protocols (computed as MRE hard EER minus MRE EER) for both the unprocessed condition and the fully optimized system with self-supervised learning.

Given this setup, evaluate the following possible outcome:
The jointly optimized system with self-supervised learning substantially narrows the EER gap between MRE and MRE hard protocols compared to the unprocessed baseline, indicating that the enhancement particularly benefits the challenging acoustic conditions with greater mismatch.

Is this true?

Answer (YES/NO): YES